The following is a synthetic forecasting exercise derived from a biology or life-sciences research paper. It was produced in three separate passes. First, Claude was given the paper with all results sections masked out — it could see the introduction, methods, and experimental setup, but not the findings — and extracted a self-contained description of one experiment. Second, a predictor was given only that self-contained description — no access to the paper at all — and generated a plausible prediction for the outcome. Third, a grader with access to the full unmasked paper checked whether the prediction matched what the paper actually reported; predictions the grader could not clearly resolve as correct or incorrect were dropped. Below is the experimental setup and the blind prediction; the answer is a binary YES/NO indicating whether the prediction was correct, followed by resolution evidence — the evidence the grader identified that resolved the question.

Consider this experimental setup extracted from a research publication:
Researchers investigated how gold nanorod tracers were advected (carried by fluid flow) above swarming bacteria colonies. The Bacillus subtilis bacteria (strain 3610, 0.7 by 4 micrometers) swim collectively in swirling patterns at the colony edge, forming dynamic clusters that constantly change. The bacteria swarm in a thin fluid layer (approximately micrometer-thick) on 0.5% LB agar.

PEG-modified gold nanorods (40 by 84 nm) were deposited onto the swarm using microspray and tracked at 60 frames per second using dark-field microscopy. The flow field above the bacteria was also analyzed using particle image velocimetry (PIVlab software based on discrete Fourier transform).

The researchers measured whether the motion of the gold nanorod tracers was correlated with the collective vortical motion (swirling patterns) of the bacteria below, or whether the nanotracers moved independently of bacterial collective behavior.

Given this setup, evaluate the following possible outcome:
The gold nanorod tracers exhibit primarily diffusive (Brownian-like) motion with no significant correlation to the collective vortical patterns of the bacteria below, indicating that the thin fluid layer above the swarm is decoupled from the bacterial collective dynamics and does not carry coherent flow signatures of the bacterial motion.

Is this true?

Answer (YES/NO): NO